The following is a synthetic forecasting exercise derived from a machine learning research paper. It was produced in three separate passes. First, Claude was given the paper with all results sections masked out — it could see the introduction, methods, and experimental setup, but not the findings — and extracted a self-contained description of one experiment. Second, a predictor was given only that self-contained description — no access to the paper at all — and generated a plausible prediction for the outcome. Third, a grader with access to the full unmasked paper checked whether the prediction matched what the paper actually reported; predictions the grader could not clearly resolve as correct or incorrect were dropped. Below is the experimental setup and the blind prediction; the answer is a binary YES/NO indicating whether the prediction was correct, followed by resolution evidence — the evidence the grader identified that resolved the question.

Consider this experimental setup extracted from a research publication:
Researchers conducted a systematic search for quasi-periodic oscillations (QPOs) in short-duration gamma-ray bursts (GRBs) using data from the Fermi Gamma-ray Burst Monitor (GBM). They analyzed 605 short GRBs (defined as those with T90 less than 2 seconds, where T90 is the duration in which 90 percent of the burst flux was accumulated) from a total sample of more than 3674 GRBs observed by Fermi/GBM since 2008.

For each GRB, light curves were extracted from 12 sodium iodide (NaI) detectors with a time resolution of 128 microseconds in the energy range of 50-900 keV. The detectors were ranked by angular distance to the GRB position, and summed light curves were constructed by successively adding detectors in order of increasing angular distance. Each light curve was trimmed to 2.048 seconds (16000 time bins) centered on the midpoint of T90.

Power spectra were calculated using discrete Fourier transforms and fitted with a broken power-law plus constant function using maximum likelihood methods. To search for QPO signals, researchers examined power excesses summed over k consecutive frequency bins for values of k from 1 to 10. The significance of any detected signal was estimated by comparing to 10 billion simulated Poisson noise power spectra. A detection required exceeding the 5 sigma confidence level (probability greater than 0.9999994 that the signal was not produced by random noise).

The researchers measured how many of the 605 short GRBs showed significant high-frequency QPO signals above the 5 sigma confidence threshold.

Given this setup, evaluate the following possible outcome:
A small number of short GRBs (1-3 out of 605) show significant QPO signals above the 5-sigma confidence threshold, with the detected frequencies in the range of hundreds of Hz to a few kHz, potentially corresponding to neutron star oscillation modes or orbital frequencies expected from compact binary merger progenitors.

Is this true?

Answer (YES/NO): YES